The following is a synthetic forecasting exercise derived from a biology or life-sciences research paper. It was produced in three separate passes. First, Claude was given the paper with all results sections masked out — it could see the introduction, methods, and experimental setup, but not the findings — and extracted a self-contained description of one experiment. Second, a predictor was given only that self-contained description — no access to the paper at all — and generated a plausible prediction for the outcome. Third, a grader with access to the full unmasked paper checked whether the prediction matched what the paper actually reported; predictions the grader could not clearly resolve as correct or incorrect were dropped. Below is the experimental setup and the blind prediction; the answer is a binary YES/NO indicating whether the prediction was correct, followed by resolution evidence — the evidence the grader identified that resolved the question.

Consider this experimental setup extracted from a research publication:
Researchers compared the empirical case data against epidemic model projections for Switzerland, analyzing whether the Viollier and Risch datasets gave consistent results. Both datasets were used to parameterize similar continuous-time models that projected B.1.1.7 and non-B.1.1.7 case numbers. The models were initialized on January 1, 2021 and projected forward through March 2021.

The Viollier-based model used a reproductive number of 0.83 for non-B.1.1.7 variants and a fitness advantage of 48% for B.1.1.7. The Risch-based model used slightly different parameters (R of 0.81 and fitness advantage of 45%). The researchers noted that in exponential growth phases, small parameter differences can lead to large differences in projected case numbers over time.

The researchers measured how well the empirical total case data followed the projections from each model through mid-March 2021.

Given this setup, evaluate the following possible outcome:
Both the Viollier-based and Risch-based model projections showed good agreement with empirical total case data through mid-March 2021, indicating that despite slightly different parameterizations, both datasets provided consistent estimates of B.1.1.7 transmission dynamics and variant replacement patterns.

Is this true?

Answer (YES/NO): NO